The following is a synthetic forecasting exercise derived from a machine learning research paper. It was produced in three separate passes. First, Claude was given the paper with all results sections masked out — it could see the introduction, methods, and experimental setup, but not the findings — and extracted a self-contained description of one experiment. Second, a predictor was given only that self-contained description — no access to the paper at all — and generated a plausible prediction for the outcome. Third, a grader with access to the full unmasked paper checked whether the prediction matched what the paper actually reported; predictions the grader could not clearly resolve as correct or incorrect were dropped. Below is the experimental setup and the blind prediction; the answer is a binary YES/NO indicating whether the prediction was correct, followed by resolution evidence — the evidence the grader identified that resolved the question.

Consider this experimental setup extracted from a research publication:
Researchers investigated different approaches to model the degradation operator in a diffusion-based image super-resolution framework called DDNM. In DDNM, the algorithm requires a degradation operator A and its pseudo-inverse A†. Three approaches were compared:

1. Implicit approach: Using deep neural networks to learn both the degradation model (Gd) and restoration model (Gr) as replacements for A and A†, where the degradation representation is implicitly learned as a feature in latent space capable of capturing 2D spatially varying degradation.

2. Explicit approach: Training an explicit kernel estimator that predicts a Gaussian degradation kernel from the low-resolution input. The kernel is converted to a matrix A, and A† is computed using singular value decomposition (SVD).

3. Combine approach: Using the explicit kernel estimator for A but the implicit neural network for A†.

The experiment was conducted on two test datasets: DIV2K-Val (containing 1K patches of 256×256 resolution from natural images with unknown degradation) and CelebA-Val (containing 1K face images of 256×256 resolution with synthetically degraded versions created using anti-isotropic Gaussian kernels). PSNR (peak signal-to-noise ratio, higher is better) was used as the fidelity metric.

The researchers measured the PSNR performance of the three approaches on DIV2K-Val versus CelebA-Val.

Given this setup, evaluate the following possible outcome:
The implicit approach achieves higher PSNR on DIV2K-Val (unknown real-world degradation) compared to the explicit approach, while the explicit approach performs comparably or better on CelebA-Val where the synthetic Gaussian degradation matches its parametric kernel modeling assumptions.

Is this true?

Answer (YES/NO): YES